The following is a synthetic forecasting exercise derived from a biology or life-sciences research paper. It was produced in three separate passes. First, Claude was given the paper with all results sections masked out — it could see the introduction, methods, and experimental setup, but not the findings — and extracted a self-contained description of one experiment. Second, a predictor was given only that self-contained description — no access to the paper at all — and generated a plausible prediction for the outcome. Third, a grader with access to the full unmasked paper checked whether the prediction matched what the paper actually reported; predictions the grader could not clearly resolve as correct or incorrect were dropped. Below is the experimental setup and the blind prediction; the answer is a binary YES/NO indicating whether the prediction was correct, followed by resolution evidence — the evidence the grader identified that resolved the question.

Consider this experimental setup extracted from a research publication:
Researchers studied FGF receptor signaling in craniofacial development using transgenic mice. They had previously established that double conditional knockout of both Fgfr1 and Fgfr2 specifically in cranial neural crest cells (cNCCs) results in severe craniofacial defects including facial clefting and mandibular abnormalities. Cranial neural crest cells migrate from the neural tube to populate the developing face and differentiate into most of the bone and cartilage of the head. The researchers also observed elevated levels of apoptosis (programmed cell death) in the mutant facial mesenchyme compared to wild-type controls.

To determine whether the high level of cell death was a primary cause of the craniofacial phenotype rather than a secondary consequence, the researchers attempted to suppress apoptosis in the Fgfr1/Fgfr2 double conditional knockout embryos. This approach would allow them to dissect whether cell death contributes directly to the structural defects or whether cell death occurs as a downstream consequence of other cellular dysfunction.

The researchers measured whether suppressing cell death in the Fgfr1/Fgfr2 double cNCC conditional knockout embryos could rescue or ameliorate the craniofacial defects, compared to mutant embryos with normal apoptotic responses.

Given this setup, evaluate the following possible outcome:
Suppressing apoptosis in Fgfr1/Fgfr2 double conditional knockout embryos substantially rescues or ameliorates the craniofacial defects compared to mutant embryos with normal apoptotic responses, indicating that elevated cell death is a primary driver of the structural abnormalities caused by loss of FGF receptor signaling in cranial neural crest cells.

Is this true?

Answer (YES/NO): YES